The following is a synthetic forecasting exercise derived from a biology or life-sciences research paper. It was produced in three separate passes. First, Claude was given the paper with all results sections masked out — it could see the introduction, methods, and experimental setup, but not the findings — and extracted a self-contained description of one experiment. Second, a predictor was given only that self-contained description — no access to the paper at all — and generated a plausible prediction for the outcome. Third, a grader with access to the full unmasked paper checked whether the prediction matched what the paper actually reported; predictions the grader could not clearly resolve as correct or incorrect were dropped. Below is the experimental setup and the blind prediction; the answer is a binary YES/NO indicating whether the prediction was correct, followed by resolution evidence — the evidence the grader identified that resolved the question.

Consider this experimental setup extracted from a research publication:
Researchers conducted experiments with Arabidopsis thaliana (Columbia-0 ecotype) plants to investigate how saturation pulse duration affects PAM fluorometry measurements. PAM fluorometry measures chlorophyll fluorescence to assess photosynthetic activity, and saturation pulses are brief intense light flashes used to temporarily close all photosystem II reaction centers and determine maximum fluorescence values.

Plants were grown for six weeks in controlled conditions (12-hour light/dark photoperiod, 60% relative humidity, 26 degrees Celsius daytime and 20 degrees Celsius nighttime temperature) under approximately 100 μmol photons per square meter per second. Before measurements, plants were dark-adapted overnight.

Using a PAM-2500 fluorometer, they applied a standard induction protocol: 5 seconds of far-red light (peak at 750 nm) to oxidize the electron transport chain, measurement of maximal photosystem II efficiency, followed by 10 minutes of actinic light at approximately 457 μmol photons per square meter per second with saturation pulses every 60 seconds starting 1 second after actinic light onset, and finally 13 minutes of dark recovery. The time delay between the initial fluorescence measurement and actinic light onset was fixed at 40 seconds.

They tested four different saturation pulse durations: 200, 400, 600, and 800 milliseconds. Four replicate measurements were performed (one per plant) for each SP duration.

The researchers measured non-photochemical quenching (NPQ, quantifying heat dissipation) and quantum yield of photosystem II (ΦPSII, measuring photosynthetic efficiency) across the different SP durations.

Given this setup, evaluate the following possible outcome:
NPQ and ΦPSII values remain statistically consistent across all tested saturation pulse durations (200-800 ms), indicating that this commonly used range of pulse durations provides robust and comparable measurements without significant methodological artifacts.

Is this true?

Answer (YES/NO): NO